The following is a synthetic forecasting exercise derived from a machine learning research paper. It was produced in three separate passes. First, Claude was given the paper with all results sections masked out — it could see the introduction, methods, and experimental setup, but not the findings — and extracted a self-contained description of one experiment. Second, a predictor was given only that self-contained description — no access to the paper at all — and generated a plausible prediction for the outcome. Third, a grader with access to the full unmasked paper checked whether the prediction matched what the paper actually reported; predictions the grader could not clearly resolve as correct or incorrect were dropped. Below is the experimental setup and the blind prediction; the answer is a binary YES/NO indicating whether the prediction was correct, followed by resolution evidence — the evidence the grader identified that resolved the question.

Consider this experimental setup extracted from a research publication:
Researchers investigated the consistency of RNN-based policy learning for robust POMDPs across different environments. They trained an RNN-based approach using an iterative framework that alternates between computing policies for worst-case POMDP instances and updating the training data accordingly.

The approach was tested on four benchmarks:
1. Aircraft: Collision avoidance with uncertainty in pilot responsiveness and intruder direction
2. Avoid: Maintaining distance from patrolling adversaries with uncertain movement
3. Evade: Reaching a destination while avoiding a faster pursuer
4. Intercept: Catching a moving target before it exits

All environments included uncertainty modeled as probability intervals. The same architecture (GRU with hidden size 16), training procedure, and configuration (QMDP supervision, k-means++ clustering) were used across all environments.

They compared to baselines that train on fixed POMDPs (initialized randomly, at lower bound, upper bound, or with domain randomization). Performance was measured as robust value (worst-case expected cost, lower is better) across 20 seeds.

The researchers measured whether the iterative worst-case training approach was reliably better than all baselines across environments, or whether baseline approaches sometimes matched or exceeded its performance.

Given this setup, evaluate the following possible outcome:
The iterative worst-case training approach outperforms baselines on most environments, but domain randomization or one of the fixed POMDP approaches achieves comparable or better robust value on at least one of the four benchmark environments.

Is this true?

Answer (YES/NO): NO